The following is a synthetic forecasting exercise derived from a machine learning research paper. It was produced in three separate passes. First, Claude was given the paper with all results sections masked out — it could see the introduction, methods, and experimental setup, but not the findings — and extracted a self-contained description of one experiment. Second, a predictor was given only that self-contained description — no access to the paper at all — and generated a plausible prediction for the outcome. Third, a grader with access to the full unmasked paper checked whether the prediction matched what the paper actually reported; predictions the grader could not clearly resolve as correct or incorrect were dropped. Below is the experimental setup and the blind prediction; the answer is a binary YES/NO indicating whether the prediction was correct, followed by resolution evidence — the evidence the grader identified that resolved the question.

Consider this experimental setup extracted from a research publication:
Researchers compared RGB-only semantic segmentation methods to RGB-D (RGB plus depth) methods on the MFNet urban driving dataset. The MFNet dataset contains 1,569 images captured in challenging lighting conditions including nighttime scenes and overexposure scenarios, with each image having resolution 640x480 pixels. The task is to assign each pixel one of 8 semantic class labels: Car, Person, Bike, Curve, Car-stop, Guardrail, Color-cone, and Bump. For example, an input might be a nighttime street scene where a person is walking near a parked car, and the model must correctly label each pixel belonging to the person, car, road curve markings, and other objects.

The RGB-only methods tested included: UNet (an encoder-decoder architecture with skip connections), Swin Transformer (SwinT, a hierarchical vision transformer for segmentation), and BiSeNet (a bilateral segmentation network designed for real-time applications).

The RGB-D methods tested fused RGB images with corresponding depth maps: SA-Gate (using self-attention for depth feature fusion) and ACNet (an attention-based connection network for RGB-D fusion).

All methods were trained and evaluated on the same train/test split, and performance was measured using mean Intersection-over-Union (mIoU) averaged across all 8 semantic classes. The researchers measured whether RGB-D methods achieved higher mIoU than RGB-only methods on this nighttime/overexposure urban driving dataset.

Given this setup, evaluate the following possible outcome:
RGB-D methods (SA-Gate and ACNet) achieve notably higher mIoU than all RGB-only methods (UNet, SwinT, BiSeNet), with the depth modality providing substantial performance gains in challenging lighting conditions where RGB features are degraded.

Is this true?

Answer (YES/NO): NO